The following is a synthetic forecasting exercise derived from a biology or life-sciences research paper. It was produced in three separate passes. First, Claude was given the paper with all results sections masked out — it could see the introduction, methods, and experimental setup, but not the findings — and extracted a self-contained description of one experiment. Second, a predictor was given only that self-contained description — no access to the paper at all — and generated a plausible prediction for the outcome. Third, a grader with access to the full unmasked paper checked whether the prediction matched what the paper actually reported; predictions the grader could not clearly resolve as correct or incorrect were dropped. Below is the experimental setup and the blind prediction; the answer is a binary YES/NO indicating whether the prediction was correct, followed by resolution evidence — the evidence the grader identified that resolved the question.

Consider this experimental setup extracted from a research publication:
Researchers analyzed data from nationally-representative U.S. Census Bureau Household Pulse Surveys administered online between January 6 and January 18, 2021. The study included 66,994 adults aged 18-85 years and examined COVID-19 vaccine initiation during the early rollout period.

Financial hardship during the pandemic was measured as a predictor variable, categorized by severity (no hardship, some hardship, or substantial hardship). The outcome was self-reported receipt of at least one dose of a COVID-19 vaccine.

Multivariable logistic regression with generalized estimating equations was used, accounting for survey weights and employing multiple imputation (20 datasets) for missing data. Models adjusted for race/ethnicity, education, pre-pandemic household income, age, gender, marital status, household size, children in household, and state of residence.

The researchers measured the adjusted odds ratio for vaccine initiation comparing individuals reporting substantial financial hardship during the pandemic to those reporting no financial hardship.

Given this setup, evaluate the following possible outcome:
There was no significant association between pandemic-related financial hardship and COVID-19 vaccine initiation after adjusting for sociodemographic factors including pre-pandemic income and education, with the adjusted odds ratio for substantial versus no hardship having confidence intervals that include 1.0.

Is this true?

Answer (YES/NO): NO